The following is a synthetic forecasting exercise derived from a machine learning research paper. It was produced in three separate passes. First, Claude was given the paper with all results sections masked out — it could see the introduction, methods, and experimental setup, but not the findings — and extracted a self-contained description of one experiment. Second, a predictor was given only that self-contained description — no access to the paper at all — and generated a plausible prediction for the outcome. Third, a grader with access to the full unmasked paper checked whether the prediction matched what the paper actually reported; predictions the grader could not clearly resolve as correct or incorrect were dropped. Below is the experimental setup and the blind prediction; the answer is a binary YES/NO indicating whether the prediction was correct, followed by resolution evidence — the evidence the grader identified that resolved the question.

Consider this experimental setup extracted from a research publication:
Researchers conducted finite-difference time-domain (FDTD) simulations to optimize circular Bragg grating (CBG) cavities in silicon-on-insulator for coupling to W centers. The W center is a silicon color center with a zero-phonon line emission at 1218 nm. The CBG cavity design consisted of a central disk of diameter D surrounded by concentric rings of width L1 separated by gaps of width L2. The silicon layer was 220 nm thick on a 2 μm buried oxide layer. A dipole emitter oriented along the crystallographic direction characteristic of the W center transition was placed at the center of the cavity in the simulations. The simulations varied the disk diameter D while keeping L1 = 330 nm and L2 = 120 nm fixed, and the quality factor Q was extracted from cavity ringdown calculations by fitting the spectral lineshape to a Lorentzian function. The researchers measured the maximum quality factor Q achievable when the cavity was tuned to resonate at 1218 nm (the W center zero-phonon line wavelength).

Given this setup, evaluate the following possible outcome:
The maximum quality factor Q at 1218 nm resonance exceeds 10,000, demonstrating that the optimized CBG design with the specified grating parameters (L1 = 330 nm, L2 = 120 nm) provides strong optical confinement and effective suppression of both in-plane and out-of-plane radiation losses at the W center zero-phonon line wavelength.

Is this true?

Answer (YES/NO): NO